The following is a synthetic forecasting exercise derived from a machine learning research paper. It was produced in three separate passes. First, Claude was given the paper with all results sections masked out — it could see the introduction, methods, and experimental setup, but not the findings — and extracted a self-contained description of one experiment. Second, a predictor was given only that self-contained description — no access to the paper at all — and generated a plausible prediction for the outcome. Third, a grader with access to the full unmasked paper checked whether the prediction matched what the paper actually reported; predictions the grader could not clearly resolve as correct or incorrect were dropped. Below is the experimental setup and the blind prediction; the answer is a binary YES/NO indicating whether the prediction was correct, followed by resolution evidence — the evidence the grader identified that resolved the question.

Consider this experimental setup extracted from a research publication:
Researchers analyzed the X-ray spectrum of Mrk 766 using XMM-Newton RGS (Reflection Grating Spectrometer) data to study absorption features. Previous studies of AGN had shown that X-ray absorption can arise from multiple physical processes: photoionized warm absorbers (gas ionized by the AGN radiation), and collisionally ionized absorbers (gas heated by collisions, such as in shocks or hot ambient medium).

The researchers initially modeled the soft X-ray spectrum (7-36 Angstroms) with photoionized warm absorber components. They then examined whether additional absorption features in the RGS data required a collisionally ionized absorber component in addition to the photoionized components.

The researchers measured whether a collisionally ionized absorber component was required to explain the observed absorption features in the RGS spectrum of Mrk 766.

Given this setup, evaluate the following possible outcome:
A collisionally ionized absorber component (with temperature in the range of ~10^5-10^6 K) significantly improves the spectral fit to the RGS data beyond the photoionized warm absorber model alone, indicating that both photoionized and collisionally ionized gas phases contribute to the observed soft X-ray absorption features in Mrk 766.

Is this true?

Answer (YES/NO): YES